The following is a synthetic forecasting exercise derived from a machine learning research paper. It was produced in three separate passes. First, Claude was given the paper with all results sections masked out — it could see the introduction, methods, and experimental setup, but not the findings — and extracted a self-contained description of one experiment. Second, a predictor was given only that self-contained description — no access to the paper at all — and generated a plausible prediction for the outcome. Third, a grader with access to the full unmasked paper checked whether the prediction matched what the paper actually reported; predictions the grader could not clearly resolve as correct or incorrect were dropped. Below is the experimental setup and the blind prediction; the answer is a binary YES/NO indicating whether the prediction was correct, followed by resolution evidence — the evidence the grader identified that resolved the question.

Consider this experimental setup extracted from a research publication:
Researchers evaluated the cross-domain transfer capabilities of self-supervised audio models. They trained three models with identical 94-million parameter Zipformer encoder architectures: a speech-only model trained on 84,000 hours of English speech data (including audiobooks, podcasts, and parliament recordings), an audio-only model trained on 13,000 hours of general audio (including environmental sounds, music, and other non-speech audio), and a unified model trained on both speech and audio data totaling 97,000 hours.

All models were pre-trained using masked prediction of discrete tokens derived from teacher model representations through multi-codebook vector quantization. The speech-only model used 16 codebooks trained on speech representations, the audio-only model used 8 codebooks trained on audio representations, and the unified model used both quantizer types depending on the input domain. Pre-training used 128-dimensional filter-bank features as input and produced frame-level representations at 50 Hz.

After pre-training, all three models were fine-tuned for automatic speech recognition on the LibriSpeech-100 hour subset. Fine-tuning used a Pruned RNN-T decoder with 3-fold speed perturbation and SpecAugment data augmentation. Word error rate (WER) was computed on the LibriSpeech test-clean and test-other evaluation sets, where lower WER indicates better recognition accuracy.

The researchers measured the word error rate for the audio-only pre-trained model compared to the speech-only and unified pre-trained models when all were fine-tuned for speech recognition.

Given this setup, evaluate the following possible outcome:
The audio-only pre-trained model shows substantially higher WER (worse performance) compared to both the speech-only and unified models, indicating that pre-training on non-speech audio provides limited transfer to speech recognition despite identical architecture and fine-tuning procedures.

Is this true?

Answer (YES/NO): YES